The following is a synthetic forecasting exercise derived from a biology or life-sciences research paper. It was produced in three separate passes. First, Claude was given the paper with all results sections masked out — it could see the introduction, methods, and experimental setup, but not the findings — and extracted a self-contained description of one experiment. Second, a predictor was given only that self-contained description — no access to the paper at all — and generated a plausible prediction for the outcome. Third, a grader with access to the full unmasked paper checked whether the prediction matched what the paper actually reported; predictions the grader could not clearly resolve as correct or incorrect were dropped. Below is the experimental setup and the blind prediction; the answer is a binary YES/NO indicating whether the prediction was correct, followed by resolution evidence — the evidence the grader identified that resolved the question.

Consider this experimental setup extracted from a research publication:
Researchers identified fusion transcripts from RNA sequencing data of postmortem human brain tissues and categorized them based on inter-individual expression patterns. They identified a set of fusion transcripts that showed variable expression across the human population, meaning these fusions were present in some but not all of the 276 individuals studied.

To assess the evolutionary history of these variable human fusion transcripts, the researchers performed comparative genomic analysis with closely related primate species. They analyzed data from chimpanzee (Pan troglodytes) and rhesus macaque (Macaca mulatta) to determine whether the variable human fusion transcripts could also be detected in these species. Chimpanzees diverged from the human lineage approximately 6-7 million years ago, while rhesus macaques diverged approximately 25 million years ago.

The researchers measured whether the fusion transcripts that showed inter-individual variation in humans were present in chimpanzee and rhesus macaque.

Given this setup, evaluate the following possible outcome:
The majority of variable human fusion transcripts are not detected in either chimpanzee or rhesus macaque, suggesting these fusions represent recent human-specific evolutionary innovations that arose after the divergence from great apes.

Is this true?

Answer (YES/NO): YES